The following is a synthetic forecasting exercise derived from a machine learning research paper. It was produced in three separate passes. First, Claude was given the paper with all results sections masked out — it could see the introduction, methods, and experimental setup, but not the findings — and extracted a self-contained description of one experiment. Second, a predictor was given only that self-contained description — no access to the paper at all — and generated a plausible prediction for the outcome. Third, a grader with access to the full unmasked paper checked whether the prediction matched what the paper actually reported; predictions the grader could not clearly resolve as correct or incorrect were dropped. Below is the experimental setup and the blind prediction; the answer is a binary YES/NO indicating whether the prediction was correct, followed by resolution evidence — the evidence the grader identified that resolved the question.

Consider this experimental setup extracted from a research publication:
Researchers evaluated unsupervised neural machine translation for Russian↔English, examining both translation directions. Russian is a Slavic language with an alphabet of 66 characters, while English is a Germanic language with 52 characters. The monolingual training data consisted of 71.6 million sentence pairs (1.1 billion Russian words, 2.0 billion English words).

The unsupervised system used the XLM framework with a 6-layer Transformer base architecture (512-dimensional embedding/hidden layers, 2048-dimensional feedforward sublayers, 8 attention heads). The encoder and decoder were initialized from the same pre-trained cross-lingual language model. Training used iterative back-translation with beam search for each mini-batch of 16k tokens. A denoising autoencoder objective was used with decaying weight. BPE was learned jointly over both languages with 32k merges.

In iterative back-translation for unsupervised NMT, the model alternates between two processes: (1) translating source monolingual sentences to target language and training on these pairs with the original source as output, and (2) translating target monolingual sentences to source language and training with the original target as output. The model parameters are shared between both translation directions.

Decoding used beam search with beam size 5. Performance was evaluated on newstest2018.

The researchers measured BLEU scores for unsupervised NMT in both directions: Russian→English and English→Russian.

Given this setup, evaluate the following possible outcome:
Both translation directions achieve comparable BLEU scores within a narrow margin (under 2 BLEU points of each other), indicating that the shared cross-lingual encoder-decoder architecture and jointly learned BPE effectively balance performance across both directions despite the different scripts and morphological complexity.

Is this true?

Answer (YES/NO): NO